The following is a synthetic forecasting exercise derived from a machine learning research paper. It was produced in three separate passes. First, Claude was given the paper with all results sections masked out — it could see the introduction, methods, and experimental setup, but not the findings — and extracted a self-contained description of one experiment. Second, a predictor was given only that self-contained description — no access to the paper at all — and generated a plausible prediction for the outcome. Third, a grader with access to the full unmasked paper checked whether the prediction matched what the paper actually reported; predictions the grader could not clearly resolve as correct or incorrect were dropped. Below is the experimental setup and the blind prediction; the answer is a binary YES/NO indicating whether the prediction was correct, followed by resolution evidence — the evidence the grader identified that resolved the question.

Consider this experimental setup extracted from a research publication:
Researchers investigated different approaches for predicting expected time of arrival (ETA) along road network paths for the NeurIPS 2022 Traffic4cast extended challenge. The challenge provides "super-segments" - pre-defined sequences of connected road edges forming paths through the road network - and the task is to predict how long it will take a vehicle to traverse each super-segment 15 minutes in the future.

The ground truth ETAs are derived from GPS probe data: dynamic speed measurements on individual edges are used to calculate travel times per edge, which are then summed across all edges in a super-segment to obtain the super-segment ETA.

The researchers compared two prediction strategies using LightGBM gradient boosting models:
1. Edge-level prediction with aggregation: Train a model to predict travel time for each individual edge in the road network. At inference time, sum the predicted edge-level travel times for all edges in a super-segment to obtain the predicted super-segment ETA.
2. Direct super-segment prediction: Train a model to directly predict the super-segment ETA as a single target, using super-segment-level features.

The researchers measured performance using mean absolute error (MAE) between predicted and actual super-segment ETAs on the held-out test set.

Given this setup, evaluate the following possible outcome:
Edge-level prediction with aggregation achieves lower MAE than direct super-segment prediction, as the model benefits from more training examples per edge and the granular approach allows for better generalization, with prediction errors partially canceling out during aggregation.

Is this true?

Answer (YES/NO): NO